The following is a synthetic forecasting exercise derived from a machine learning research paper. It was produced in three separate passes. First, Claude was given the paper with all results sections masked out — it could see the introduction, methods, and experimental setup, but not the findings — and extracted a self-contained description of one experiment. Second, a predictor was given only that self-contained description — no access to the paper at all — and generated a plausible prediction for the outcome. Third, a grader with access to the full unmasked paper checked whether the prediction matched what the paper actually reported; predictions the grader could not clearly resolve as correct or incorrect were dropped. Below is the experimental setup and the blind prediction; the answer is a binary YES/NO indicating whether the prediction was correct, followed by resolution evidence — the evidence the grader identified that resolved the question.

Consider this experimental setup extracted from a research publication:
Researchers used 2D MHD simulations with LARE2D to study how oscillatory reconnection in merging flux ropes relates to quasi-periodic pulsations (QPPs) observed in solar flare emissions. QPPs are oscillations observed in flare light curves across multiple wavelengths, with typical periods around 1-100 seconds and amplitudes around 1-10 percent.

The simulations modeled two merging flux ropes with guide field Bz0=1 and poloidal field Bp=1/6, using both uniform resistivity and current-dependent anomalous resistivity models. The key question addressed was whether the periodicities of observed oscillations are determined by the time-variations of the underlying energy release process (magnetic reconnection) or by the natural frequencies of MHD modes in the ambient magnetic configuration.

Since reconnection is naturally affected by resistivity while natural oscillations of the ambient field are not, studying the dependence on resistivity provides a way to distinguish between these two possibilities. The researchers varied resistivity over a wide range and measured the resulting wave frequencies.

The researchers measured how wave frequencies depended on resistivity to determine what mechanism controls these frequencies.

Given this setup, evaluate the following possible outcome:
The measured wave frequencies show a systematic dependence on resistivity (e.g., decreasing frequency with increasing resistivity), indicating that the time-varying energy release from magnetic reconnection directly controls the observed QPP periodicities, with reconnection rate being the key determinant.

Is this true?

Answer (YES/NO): NO